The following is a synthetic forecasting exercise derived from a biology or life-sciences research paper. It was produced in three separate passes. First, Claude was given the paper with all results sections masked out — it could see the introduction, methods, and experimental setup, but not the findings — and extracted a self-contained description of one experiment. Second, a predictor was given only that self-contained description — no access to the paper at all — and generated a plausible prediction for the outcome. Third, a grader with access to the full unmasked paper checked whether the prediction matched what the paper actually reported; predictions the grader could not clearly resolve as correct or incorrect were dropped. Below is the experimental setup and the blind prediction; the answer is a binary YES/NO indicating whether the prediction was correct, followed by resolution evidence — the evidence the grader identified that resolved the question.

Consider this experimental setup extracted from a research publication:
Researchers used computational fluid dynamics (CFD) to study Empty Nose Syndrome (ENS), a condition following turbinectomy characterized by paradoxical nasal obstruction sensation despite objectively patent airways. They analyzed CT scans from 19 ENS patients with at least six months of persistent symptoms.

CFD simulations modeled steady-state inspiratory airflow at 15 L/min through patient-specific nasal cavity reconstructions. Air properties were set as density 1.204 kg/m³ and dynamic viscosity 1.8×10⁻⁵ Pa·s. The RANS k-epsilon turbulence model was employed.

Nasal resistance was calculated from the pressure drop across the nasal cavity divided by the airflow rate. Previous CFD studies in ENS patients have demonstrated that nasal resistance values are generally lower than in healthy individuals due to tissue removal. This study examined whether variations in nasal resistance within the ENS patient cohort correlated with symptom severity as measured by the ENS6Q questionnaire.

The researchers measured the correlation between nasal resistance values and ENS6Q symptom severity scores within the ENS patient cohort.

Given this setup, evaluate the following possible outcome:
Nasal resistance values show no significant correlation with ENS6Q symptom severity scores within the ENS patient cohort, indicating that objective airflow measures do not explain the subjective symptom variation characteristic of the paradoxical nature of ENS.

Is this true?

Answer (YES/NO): YES